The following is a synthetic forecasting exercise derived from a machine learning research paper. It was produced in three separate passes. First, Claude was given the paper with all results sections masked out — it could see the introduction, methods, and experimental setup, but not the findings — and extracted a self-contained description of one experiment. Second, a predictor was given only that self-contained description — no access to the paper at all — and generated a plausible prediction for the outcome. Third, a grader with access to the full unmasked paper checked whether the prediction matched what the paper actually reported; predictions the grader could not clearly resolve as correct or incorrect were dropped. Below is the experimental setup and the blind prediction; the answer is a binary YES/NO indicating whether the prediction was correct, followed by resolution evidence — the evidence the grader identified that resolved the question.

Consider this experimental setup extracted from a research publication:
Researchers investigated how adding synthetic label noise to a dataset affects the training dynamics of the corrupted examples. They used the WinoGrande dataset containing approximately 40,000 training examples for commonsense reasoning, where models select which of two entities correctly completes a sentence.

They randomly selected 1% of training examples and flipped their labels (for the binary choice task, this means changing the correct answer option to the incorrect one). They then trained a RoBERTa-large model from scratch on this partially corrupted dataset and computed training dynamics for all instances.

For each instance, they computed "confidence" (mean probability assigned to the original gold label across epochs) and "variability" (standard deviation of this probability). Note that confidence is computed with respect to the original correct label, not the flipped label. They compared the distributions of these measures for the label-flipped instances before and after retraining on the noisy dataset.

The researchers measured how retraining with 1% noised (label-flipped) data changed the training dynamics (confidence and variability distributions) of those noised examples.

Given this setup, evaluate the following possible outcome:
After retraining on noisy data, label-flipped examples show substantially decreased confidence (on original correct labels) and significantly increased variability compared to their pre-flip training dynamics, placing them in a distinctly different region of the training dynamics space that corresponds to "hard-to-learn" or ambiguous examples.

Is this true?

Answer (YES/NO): NO